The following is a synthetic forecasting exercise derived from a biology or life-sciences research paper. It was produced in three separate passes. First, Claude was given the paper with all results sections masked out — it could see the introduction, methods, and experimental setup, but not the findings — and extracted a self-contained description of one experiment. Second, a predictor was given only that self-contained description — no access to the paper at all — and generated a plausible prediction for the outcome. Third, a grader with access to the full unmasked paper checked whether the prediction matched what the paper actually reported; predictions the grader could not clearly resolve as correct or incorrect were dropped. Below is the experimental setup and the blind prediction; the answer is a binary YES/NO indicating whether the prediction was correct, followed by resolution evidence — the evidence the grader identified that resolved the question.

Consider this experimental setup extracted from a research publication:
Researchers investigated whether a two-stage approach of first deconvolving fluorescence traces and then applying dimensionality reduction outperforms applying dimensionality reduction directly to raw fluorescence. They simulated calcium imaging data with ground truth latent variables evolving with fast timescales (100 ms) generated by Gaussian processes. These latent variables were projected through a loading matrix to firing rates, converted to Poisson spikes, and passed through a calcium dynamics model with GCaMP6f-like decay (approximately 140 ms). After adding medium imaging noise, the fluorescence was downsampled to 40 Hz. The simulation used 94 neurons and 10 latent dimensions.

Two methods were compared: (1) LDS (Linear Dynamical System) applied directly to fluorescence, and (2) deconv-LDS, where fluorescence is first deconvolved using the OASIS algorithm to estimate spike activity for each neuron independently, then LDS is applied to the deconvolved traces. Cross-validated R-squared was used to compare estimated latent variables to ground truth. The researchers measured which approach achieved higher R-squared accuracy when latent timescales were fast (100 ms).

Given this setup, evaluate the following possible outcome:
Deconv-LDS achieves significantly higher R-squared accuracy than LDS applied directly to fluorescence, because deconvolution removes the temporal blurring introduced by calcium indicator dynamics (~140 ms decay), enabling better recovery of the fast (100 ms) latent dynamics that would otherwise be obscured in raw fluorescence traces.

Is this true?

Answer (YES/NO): YES